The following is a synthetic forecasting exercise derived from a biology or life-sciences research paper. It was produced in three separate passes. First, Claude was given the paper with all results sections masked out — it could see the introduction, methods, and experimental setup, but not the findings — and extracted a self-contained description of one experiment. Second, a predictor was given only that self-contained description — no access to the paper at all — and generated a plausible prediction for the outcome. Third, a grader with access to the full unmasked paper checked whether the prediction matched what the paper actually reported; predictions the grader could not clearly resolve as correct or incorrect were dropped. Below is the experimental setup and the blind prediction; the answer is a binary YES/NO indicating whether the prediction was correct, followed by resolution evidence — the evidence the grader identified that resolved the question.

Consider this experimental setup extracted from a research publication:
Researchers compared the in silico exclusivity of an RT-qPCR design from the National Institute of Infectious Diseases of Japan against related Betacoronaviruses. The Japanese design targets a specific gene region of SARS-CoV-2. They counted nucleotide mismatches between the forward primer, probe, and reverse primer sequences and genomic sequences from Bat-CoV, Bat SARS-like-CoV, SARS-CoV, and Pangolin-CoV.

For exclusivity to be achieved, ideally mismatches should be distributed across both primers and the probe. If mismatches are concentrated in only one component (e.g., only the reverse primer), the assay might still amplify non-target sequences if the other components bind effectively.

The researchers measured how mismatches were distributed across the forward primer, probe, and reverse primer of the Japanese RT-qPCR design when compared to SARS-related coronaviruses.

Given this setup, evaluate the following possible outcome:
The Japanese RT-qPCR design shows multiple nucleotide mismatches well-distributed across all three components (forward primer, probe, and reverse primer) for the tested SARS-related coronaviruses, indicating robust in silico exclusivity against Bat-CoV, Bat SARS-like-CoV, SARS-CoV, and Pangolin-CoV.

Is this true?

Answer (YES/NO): NO